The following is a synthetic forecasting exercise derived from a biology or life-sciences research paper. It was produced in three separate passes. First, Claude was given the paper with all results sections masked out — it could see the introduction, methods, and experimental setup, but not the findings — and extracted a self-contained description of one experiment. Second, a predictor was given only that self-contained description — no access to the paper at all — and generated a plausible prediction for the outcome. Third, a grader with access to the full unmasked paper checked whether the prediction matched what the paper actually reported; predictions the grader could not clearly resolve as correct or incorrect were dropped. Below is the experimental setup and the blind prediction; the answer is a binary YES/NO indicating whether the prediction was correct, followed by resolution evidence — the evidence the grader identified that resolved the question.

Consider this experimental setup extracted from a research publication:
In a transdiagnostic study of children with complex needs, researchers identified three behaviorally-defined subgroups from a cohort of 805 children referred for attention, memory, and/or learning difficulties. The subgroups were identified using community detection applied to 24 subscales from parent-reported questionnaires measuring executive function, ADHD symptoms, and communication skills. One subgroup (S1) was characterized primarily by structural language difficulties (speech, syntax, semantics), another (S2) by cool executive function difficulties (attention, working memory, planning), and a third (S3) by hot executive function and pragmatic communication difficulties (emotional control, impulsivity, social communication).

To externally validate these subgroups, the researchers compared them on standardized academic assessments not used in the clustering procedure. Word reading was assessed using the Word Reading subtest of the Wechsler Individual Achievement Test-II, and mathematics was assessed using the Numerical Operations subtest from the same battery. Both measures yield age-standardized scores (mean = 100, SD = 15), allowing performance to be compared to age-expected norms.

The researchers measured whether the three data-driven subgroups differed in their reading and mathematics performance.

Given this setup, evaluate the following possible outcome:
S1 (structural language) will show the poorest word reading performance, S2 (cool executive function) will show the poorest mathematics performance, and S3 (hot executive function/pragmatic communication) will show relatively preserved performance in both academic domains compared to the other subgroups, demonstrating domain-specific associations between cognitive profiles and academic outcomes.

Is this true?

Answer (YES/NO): NO